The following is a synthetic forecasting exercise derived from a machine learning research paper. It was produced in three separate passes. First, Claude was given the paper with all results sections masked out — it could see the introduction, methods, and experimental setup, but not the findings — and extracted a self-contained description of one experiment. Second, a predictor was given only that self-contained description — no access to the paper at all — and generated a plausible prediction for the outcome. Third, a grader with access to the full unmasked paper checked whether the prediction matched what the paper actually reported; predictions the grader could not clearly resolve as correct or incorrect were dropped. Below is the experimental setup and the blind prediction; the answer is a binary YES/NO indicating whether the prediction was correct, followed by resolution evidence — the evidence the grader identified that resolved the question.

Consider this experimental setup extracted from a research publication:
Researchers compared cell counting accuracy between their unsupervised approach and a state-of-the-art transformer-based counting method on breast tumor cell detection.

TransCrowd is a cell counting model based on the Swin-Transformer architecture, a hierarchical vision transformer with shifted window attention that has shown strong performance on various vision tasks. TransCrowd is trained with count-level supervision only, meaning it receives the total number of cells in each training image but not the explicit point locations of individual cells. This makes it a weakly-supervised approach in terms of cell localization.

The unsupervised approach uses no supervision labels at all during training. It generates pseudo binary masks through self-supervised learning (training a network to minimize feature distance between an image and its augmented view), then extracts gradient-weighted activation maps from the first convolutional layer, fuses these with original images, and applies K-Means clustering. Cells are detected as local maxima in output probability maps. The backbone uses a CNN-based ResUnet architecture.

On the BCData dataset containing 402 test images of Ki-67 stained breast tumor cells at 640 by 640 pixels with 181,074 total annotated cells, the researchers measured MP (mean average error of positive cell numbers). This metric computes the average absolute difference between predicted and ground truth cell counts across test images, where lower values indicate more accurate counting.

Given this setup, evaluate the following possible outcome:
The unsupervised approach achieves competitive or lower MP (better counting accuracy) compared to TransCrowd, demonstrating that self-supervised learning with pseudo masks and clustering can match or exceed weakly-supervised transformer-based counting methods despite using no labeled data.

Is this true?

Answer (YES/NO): YES